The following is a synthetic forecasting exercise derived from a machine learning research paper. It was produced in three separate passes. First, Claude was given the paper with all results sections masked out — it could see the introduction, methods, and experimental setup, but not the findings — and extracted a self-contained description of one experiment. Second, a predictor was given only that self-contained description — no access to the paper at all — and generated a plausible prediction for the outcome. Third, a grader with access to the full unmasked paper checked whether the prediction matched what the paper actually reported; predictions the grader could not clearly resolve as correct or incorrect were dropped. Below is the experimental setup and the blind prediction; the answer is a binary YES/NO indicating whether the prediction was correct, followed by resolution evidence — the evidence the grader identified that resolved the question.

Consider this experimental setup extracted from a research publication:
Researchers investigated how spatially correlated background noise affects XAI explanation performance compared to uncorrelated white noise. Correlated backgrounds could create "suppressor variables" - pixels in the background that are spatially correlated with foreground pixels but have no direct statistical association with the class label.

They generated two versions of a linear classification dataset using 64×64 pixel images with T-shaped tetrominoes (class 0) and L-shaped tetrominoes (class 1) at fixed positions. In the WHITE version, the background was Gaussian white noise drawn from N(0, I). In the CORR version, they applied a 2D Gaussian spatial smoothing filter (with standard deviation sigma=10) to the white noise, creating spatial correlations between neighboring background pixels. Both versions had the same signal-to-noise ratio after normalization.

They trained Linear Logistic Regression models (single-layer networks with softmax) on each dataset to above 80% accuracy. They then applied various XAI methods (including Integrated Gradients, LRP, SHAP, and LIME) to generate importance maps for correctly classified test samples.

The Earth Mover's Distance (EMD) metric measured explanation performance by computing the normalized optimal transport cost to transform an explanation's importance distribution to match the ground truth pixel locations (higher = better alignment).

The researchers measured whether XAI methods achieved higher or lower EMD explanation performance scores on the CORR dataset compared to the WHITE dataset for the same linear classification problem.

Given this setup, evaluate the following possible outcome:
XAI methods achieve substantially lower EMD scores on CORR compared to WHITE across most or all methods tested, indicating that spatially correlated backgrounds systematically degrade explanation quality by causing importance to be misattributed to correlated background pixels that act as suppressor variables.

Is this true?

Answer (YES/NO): YES